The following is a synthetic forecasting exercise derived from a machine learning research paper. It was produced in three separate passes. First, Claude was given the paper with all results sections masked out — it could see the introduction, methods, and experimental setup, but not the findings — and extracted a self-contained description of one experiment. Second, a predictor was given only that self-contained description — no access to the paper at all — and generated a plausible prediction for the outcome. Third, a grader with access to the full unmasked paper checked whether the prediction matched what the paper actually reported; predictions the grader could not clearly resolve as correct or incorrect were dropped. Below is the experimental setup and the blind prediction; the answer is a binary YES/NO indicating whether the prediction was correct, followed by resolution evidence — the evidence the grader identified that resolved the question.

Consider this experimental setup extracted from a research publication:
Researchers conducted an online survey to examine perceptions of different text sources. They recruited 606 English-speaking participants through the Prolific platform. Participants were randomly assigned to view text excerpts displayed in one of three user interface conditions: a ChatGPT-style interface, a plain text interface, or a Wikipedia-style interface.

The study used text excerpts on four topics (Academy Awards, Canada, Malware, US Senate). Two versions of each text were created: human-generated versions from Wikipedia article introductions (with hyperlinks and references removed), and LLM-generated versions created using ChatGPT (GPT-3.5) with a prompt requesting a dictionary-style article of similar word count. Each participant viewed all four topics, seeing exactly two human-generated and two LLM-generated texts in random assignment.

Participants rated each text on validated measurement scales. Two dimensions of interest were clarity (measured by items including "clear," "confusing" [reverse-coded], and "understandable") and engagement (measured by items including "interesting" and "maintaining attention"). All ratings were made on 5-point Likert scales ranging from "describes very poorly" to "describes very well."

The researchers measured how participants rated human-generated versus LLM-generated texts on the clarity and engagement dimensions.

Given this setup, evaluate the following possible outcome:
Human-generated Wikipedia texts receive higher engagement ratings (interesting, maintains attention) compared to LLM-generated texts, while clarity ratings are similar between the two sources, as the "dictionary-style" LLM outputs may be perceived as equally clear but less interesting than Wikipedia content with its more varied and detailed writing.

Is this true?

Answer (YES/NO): NO